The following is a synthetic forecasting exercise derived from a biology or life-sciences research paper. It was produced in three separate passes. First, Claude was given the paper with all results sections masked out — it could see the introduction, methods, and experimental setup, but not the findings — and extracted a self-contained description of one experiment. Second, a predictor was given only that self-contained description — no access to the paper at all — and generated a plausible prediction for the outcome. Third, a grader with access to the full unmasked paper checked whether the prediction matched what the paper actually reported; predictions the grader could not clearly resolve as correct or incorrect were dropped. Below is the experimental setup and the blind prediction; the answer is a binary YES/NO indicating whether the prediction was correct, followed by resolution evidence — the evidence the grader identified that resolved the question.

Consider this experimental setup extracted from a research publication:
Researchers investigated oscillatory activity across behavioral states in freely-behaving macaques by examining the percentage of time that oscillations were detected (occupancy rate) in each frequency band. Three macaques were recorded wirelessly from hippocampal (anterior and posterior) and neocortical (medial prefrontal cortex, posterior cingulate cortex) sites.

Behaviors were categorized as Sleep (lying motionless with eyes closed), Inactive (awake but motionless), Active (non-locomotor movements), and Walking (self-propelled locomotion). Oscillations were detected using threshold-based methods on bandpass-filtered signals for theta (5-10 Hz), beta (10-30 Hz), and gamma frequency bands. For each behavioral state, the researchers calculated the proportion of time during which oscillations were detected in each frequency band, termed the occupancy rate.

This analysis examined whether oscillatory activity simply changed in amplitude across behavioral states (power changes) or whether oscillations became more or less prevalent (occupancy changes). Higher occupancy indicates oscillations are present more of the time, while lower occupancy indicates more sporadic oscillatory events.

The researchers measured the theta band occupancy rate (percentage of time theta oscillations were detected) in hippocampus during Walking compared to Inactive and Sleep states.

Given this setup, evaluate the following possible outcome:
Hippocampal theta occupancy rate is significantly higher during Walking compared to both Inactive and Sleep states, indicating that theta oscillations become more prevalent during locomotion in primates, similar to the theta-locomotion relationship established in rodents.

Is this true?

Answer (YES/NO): NO